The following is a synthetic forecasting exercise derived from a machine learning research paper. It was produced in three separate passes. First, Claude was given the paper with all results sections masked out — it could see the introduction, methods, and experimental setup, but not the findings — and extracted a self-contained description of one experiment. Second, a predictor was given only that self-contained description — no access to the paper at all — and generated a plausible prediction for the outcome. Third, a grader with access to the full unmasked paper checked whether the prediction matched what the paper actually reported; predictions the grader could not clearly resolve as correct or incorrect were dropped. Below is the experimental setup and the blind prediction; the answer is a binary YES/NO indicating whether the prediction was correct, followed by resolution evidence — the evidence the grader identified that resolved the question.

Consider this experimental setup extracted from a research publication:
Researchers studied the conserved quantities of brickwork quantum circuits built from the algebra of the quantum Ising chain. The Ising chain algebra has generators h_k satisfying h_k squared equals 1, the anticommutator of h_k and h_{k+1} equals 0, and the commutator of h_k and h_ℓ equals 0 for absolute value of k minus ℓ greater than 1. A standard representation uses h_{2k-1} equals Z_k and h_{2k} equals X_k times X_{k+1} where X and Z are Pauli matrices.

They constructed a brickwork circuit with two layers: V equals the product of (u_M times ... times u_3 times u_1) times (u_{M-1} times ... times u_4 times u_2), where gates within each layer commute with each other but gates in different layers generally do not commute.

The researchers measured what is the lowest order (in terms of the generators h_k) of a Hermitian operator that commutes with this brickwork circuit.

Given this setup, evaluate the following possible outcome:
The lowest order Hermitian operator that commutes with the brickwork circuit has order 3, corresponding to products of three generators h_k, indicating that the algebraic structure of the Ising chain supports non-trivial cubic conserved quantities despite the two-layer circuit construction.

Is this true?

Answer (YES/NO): NO